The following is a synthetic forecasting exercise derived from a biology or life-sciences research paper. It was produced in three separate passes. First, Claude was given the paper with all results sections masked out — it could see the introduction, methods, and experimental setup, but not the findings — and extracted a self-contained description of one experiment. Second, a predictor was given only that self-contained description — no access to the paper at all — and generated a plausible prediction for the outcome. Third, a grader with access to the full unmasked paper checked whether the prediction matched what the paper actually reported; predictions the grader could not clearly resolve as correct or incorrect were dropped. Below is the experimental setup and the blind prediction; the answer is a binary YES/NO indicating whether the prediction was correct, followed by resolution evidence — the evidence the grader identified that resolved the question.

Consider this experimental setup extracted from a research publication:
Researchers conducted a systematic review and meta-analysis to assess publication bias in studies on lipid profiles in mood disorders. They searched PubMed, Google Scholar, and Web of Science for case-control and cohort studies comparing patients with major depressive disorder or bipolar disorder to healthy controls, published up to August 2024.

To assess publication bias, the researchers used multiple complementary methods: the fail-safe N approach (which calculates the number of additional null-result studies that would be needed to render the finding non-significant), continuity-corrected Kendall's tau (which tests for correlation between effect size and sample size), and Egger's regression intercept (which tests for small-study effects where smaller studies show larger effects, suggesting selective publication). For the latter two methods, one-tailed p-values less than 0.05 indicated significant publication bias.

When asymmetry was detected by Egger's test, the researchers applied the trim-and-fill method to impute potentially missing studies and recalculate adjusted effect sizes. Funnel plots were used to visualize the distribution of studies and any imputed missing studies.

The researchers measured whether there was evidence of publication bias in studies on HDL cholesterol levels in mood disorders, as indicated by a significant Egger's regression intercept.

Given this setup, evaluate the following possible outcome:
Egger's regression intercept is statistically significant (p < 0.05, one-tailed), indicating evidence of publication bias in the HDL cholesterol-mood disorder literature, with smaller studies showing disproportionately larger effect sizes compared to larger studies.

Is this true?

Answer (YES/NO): YES